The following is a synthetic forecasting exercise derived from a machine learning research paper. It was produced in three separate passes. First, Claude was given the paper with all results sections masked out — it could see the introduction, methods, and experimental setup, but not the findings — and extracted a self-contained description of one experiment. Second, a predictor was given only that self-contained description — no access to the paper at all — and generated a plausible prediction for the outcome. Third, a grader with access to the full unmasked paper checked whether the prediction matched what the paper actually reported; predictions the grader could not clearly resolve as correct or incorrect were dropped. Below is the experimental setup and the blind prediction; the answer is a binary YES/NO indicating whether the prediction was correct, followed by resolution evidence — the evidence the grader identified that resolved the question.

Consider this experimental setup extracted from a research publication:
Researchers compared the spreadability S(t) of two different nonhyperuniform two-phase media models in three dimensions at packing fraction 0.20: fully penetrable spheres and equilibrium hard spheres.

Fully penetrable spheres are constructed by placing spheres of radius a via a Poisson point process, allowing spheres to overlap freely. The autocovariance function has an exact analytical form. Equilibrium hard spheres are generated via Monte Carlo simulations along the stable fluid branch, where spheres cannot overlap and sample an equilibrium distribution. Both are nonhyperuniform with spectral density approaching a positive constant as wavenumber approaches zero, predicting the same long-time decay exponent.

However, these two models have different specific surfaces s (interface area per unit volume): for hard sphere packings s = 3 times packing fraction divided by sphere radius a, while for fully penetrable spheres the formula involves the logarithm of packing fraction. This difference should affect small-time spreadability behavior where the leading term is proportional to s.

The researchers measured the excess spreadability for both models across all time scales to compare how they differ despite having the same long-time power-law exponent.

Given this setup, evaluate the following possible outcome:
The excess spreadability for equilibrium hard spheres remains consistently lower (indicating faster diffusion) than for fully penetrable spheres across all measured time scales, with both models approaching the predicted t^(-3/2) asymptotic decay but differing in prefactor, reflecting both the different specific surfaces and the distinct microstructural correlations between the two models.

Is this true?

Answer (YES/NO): NO